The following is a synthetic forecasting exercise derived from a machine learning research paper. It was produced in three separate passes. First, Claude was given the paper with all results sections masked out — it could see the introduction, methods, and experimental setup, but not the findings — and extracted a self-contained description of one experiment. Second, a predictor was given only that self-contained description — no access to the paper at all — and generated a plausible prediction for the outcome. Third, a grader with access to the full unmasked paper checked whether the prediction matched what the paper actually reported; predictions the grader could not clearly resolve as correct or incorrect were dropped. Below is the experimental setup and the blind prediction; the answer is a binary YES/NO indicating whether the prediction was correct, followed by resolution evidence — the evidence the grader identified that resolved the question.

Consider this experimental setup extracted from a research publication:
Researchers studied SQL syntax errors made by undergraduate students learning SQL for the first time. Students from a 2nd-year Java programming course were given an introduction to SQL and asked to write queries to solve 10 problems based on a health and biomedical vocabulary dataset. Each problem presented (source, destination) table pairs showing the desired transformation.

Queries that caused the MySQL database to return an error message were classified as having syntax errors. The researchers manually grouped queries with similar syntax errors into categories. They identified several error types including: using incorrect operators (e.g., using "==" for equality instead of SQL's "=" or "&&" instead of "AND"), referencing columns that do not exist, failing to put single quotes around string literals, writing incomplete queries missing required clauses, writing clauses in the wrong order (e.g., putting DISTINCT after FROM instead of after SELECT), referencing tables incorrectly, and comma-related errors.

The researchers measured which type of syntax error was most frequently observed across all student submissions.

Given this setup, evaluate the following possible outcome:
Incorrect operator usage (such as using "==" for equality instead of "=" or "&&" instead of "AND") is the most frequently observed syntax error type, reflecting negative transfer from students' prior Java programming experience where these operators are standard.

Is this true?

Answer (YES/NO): YES